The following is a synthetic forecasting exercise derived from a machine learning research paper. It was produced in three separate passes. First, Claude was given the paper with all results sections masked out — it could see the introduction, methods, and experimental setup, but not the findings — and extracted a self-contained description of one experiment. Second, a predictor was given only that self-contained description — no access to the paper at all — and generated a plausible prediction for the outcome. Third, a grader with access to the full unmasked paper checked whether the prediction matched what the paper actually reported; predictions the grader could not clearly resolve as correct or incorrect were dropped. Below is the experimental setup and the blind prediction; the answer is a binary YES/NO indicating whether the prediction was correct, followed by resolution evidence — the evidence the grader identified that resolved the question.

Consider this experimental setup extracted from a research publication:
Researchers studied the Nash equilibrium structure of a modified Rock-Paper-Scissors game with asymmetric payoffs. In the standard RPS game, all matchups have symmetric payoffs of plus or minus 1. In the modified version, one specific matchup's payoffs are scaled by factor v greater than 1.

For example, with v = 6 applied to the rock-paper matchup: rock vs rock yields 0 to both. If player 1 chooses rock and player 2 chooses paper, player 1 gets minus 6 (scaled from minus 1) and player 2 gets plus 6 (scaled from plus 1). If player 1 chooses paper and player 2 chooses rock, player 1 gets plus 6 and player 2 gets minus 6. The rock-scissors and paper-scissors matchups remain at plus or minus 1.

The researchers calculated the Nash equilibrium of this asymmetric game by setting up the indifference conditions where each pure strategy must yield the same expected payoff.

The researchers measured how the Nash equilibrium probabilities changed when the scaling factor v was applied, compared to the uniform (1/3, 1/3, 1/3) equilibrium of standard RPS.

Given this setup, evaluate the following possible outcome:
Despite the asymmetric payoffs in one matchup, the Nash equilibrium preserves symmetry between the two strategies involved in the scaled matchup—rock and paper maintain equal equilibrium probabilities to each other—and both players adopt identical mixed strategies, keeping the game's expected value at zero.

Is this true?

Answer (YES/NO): YES